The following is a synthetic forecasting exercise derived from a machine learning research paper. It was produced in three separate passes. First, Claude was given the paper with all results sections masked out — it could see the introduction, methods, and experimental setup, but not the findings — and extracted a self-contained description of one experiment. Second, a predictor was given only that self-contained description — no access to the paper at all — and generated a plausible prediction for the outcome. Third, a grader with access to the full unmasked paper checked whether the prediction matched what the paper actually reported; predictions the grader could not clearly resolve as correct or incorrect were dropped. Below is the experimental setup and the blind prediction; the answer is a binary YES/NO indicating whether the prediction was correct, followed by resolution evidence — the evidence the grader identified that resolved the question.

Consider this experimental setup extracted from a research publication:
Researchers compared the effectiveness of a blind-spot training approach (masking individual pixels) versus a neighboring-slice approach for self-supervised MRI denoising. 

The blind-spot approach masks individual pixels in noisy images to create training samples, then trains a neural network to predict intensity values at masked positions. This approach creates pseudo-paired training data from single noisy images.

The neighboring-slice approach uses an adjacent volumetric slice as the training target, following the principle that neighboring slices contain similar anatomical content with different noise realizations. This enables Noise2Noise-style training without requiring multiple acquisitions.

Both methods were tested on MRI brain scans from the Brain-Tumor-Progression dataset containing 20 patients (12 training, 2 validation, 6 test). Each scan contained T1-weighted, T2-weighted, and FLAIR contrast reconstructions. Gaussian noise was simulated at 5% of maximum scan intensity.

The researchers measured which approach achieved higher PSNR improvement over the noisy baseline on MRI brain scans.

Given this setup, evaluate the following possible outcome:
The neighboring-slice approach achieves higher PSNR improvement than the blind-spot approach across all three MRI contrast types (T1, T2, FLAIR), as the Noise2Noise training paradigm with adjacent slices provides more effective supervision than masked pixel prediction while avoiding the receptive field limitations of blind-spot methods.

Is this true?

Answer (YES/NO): NO